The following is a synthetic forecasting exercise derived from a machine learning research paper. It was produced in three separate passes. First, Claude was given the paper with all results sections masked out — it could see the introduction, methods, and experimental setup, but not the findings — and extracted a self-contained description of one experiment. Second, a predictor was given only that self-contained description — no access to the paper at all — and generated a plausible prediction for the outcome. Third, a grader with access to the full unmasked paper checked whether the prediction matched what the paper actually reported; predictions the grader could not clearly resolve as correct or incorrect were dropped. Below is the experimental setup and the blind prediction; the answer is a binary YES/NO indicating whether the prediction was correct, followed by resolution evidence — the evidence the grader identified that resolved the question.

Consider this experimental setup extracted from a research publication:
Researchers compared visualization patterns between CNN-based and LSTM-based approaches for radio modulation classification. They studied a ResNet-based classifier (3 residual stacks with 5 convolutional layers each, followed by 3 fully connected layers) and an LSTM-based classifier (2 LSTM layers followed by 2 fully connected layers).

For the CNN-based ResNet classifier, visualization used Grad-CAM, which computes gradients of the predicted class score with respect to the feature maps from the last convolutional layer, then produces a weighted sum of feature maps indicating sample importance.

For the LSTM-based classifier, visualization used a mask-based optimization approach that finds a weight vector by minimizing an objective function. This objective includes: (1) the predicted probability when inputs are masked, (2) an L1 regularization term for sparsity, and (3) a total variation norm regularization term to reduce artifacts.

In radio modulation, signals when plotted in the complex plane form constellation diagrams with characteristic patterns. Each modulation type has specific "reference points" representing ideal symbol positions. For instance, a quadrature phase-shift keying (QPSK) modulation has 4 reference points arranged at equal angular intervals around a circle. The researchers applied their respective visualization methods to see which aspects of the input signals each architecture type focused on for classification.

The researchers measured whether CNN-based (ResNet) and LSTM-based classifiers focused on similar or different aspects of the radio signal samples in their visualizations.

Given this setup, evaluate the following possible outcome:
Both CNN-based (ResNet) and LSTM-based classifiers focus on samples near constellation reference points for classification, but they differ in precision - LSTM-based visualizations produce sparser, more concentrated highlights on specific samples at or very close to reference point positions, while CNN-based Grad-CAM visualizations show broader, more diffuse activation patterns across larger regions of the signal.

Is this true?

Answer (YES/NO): NO